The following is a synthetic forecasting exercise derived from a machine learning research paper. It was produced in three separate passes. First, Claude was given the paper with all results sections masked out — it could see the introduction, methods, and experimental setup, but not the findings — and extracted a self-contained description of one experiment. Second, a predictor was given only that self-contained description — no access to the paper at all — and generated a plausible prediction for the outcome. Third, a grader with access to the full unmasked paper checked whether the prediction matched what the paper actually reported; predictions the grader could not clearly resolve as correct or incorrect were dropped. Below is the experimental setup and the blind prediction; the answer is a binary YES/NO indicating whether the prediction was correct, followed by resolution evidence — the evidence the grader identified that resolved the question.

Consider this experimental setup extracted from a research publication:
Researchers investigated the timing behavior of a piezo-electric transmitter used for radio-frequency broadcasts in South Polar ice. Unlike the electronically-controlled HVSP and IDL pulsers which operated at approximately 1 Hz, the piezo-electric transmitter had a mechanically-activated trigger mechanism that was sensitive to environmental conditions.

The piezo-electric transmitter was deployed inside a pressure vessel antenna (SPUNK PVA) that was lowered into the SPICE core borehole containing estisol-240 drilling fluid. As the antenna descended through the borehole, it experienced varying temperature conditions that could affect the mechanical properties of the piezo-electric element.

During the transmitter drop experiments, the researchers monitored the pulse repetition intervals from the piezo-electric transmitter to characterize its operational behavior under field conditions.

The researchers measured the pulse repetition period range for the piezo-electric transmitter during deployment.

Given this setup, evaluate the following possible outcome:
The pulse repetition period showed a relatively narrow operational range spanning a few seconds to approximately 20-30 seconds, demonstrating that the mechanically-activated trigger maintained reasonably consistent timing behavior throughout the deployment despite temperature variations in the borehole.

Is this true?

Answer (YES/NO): NO